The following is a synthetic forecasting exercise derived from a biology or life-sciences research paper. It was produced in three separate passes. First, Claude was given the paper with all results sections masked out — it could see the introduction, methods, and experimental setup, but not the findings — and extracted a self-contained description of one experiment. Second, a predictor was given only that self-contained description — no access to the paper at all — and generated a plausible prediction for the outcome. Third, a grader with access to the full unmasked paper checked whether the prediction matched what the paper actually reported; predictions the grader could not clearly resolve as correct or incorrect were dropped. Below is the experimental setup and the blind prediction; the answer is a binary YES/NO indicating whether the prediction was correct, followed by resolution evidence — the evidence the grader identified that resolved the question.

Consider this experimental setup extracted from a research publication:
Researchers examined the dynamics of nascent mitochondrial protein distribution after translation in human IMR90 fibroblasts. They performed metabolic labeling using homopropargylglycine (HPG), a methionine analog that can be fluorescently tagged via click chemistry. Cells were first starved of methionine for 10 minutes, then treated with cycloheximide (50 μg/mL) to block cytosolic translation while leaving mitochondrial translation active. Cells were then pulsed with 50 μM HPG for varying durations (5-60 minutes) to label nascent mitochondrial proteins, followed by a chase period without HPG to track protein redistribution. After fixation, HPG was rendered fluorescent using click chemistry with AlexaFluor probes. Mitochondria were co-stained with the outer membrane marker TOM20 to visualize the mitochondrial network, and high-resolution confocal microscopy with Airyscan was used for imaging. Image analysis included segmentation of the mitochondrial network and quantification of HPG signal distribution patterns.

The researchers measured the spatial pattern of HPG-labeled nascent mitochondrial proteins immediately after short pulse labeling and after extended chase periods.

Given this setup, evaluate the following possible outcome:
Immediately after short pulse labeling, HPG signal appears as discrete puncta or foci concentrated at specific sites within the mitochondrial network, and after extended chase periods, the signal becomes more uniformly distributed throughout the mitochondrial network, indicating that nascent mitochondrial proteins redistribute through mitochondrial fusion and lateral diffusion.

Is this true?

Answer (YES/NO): NO